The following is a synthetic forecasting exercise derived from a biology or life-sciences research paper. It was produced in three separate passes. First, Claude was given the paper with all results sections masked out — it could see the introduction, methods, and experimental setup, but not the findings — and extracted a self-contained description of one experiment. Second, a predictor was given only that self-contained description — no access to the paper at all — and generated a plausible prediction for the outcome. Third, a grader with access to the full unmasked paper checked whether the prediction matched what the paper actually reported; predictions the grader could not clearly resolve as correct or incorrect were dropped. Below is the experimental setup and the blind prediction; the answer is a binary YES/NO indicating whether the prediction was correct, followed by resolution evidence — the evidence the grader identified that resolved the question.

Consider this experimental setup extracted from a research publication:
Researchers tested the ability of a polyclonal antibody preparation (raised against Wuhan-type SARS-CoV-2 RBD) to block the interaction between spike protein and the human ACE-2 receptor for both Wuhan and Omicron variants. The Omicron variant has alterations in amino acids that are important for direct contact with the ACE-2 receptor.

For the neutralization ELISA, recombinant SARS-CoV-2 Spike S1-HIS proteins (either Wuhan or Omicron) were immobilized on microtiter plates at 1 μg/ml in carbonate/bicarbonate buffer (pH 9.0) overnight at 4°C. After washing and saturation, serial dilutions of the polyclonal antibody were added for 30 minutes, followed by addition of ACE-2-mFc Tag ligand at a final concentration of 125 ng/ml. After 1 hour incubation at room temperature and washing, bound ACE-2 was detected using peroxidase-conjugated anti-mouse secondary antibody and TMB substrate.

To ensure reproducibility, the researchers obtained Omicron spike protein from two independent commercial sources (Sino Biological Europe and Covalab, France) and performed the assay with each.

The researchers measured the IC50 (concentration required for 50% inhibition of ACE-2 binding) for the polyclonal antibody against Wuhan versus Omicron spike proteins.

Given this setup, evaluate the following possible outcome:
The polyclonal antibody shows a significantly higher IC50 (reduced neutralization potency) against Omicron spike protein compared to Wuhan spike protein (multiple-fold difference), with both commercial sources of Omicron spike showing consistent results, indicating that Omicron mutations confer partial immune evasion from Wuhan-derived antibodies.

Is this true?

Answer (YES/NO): NO